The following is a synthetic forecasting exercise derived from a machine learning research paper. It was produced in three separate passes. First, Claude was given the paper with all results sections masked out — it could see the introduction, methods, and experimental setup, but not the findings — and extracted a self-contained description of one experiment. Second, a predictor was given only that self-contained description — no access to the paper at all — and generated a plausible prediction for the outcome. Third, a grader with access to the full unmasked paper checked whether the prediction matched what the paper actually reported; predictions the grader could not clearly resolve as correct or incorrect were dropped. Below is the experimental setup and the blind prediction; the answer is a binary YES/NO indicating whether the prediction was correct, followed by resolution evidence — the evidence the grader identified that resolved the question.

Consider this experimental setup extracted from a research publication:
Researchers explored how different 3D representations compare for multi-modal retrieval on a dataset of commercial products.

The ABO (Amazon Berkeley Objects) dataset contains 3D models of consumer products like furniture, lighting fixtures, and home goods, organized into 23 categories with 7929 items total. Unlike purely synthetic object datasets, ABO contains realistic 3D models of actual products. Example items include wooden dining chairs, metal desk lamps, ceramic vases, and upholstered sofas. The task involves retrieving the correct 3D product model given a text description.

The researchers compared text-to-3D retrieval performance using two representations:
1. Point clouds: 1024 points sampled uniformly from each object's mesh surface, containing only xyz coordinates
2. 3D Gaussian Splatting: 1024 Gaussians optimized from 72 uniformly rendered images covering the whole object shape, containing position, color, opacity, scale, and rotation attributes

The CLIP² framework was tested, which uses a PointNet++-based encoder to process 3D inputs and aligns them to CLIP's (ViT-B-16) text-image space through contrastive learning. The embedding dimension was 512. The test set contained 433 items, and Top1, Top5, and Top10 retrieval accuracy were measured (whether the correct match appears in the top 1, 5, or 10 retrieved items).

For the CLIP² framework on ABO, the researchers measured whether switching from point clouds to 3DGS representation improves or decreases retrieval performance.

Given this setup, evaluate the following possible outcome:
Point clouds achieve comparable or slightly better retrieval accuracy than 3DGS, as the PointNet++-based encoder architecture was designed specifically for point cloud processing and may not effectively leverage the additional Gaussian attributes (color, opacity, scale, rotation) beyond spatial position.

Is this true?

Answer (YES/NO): YES